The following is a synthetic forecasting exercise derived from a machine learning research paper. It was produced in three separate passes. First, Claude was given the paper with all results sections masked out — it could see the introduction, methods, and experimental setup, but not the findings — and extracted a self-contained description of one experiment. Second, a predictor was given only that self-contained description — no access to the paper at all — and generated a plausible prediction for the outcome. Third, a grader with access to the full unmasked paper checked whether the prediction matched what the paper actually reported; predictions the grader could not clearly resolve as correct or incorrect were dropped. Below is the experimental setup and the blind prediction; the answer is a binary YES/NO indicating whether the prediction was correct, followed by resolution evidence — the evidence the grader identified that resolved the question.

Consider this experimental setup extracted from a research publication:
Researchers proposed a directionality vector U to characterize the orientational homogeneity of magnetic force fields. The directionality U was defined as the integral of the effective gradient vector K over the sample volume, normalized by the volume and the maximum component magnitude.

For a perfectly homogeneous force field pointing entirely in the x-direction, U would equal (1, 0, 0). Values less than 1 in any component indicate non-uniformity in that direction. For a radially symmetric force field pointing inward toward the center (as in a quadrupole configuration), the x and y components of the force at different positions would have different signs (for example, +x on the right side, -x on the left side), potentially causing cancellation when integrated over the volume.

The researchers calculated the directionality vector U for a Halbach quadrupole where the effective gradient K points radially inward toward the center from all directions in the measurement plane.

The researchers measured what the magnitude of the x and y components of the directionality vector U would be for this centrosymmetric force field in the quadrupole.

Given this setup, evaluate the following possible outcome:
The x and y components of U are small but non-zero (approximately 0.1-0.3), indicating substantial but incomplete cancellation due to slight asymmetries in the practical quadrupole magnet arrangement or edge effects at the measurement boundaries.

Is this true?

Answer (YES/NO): NO